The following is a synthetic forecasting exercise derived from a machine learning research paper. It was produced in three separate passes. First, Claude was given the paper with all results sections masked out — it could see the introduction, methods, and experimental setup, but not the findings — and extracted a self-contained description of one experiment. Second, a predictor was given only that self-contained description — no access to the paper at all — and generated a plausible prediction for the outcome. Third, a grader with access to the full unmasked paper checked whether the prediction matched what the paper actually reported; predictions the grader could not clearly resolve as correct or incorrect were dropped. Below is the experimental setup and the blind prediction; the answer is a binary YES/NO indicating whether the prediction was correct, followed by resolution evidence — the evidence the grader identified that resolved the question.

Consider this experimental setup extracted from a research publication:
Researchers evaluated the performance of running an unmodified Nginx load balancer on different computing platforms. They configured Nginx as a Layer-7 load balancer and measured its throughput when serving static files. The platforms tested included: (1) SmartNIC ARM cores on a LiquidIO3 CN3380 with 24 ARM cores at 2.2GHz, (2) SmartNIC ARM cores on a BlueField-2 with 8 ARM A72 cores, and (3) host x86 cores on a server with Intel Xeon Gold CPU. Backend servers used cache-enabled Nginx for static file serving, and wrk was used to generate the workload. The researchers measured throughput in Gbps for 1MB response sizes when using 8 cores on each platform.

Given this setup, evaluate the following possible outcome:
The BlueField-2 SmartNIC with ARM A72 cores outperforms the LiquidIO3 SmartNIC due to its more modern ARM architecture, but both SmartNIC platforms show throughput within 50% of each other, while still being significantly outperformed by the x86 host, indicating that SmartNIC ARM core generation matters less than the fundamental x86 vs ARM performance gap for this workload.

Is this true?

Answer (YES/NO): NO